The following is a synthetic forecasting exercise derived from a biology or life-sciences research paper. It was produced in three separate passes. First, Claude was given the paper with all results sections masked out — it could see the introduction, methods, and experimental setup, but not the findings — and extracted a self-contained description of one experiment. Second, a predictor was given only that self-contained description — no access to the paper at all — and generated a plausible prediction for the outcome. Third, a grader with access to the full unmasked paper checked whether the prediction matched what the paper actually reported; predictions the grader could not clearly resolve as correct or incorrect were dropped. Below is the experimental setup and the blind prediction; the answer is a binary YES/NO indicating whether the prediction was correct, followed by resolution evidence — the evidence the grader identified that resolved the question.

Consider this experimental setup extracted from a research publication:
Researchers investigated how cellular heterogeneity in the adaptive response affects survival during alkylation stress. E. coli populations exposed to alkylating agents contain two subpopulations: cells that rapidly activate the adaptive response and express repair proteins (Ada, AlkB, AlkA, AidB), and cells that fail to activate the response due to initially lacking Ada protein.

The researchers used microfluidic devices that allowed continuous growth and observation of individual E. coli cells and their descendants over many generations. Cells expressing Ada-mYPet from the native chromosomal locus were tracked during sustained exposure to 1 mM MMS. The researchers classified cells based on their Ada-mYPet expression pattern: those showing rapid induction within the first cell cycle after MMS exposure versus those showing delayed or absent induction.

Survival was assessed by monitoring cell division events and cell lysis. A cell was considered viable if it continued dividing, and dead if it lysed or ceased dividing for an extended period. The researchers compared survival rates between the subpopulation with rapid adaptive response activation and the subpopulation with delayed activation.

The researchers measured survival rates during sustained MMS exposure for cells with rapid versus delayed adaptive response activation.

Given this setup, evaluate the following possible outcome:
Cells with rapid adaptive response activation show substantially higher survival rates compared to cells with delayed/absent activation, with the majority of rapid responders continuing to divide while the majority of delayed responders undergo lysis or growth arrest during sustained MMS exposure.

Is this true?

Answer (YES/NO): NO